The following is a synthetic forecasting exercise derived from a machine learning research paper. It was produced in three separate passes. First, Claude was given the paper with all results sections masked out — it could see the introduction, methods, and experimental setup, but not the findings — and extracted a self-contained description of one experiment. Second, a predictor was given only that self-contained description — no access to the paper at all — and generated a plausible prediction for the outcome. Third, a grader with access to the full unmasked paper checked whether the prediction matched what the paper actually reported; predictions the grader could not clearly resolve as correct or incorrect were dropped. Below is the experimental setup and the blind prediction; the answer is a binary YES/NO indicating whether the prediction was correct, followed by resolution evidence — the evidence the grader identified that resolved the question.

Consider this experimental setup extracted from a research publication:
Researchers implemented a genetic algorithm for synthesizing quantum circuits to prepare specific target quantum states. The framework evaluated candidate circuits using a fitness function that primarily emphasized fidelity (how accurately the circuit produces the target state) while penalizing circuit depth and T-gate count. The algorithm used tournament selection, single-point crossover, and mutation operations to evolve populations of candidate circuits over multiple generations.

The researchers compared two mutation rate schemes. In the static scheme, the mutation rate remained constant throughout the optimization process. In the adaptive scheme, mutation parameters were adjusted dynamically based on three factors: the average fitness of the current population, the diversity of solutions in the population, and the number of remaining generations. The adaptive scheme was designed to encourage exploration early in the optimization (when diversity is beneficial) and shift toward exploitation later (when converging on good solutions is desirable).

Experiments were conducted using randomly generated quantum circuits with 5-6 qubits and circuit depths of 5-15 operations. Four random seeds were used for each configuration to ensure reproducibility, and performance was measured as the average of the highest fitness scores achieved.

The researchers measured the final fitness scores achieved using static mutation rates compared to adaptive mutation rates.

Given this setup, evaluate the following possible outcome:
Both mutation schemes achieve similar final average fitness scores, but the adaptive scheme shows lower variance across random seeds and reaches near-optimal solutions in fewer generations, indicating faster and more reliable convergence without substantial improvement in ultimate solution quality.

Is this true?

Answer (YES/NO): NO